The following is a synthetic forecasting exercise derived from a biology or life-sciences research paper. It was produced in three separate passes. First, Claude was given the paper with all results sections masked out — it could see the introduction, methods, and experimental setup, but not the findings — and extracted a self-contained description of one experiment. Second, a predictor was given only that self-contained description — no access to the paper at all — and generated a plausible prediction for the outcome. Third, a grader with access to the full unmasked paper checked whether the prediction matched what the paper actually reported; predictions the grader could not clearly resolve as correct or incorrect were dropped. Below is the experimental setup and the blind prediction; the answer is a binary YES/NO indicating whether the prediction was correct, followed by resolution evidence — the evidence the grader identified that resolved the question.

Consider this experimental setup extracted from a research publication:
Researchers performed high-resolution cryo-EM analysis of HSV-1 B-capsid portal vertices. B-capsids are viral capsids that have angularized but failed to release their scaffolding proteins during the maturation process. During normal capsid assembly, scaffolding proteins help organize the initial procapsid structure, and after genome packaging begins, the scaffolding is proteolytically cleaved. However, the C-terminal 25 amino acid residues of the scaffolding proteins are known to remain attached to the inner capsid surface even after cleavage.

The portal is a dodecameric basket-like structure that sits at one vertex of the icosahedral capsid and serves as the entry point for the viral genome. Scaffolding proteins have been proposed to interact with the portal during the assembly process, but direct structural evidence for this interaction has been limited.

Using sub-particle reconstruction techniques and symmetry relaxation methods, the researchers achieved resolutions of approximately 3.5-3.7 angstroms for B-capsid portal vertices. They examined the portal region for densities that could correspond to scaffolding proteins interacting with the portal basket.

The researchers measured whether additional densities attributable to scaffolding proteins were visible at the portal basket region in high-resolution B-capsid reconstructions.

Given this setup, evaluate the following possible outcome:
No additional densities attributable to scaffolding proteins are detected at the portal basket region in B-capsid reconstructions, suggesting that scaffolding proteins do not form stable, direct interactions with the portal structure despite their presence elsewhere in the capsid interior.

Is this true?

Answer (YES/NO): NO